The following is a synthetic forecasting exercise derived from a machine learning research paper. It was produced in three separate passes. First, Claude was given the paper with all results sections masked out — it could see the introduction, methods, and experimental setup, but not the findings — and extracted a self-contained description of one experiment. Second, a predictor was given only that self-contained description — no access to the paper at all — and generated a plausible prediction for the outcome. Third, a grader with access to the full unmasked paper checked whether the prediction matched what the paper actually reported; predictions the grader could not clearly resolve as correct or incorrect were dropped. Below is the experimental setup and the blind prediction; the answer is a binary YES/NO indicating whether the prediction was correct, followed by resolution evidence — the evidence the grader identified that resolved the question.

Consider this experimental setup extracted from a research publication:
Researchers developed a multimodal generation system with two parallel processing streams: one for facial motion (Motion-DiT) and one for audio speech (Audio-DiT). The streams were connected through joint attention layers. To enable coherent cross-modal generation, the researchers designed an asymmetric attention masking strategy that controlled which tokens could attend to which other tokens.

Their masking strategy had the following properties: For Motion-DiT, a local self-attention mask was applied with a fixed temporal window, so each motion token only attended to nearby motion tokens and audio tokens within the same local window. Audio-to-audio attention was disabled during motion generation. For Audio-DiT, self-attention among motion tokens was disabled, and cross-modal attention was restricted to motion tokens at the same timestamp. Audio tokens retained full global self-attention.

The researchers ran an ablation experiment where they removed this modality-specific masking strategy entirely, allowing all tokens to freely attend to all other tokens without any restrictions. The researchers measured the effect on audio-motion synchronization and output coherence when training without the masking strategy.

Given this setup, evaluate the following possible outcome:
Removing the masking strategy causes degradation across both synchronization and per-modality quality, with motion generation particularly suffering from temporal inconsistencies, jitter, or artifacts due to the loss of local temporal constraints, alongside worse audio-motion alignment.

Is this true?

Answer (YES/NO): YES